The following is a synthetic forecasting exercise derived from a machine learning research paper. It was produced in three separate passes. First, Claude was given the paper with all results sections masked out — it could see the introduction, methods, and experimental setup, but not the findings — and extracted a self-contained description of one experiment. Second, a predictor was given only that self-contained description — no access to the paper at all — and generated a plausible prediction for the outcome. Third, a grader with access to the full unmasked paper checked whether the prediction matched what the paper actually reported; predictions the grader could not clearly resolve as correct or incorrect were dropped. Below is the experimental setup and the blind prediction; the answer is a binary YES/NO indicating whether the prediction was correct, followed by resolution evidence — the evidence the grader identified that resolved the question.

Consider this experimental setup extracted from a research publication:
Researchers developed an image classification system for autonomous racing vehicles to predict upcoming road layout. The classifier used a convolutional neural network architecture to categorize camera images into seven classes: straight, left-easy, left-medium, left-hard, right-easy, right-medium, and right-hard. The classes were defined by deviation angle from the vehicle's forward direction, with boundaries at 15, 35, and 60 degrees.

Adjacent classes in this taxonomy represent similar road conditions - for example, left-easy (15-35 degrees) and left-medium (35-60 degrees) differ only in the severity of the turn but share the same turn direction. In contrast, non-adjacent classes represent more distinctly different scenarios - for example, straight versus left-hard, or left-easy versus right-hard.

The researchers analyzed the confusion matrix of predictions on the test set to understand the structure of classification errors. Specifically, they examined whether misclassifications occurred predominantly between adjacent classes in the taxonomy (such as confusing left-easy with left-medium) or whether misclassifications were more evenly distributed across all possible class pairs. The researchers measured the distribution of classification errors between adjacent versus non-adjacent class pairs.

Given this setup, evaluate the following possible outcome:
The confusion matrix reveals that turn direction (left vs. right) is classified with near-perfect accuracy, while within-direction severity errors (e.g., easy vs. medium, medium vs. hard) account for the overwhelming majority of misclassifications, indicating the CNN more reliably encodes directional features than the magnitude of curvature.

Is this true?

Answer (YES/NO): NO